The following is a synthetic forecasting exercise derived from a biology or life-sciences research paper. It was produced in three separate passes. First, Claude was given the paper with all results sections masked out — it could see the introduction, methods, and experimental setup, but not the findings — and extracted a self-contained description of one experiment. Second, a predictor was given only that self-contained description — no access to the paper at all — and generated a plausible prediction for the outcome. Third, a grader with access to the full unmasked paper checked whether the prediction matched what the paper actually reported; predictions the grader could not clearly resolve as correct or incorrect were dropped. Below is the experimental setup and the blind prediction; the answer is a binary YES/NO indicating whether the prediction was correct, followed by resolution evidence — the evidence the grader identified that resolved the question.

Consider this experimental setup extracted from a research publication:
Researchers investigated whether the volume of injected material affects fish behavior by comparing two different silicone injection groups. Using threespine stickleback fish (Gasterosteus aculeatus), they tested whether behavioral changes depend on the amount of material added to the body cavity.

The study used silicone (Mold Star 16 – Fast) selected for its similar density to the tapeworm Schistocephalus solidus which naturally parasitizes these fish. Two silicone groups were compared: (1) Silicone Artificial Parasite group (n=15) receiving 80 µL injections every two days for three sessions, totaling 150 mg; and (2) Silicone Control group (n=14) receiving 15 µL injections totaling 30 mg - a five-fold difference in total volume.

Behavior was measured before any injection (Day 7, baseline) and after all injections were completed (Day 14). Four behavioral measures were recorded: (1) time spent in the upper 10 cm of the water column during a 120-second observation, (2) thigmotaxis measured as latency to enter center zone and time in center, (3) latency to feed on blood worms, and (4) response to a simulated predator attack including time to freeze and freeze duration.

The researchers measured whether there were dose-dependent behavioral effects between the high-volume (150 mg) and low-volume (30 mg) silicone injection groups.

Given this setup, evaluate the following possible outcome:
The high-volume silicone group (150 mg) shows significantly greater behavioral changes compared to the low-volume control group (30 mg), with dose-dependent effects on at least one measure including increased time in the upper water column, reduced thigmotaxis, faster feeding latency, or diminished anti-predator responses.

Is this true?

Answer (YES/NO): NO